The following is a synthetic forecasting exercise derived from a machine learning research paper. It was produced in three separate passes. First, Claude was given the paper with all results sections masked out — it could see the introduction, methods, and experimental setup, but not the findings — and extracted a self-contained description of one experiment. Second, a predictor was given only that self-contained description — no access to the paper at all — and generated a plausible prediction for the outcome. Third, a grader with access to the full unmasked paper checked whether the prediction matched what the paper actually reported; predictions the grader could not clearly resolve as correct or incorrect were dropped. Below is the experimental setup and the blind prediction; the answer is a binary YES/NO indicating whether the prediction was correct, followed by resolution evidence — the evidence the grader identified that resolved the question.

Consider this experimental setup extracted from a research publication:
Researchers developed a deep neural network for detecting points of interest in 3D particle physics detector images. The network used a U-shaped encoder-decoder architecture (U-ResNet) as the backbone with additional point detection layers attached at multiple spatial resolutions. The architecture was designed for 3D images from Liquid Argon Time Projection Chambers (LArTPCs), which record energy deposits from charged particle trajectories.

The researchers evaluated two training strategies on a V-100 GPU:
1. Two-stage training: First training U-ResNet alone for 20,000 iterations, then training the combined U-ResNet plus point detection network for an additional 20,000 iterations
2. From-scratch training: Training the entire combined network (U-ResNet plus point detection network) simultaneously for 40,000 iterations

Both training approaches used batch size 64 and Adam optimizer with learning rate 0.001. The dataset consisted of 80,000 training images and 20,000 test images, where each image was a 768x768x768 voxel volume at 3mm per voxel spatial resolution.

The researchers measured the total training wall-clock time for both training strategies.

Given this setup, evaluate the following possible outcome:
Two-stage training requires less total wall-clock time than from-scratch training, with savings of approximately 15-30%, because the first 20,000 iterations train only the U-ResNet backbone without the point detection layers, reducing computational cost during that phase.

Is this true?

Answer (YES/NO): YES